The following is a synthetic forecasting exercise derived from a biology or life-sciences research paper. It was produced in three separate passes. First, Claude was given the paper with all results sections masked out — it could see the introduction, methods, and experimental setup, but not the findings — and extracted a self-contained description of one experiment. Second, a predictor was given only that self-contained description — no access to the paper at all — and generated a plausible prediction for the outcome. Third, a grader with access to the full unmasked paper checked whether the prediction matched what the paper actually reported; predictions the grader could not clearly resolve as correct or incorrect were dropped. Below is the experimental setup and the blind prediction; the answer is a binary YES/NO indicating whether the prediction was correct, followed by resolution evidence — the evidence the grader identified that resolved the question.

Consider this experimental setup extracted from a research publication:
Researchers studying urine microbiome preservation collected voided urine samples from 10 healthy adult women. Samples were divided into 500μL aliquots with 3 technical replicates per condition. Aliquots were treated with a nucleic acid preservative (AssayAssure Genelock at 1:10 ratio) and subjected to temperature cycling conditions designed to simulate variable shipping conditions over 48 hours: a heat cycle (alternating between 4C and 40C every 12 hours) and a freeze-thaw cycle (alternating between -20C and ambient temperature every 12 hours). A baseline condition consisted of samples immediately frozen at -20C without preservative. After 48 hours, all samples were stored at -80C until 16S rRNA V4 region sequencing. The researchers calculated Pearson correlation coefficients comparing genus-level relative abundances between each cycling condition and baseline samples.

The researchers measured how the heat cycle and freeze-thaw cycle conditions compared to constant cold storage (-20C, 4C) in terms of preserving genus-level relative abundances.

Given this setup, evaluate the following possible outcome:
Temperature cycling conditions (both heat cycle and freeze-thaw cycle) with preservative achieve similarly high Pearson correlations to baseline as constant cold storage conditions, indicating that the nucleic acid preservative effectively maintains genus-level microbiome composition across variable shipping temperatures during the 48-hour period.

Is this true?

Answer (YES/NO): NO